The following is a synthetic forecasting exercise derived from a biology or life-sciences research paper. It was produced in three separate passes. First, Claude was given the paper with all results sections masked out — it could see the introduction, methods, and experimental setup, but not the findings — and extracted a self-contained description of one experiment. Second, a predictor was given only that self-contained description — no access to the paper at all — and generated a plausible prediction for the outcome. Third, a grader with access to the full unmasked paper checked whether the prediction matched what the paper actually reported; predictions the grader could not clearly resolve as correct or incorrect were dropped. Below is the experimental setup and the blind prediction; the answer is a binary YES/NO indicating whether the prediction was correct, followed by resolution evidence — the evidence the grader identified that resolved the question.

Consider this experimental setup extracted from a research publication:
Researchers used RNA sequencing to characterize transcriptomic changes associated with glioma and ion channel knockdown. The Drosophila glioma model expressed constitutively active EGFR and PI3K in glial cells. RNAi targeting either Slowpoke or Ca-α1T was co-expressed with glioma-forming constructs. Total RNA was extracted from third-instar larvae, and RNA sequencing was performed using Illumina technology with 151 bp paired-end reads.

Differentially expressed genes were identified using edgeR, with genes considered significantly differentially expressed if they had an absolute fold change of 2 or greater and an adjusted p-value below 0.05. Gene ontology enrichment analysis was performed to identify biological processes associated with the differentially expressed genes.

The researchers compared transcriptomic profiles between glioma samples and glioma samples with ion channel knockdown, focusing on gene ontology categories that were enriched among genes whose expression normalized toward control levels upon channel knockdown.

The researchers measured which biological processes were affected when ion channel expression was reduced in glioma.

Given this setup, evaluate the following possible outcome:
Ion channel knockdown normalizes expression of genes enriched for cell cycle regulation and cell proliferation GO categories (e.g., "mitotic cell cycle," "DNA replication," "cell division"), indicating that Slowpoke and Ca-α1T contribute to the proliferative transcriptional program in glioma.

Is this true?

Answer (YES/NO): NO